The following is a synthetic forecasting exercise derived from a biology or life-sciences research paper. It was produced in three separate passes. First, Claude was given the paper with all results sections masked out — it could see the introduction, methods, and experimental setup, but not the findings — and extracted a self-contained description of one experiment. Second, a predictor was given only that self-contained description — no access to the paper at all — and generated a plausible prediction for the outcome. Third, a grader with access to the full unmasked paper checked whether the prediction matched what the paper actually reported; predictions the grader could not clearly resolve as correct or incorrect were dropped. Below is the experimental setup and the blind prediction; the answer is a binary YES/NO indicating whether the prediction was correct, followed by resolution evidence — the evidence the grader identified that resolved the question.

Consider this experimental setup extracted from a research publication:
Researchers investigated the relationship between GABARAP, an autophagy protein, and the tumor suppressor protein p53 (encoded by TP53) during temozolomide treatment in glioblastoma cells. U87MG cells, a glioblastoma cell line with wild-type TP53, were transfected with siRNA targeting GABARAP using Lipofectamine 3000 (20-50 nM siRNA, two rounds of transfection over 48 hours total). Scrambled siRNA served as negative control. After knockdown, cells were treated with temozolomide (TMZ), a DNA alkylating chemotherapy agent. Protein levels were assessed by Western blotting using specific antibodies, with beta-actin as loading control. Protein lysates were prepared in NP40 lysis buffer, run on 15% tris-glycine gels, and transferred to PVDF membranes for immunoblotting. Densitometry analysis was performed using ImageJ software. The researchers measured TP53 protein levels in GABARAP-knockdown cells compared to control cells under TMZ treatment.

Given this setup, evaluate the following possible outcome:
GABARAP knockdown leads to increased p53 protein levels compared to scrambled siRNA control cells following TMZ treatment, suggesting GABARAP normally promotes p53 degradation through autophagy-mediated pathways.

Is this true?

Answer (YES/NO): NO